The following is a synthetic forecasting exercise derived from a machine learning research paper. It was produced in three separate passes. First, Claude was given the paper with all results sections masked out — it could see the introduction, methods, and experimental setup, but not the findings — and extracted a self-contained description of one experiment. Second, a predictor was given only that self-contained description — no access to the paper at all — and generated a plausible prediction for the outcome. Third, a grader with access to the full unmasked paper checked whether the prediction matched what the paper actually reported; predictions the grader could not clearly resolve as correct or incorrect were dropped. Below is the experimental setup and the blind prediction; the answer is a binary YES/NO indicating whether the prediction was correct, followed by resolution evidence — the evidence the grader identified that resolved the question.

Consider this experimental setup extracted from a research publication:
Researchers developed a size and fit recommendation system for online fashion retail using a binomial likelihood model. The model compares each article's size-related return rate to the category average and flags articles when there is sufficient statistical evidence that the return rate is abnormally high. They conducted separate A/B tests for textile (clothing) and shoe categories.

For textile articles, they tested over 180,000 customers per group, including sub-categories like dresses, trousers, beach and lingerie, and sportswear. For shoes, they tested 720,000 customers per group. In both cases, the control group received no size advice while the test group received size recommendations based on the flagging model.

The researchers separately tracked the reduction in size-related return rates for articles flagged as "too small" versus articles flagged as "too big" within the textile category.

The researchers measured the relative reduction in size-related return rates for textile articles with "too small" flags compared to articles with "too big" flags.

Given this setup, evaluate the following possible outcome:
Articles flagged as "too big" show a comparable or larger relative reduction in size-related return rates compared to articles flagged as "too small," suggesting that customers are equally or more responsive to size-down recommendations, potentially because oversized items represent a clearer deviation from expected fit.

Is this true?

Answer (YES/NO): YES